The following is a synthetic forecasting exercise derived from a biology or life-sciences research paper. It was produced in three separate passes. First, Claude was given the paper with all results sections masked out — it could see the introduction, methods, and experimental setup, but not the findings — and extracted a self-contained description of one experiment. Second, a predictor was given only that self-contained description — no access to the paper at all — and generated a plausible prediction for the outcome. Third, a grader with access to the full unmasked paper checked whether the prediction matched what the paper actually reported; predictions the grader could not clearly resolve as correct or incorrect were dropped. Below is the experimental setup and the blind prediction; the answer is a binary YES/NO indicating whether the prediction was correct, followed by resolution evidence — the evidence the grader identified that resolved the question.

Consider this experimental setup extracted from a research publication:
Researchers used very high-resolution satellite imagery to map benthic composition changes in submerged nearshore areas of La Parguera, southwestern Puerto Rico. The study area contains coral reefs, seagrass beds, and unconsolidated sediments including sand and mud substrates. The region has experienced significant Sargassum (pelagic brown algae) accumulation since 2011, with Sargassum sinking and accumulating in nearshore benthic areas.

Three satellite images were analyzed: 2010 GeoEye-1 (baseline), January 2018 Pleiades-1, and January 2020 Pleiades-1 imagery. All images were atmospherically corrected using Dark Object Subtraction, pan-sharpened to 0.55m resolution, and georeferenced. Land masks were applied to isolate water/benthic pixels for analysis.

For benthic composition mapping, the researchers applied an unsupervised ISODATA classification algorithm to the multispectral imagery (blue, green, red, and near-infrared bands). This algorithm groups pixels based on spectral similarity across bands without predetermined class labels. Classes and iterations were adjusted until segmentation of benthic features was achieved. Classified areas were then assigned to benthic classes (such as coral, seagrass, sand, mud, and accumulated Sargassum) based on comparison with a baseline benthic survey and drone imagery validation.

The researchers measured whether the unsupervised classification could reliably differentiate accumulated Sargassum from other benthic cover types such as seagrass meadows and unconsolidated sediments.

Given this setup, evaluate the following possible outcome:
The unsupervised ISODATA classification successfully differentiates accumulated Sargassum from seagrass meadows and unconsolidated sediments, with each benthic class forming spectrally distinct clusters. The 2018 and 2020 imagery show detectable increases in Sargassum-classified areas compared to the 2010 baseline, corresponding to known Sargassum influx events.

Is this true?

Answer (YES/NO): NO